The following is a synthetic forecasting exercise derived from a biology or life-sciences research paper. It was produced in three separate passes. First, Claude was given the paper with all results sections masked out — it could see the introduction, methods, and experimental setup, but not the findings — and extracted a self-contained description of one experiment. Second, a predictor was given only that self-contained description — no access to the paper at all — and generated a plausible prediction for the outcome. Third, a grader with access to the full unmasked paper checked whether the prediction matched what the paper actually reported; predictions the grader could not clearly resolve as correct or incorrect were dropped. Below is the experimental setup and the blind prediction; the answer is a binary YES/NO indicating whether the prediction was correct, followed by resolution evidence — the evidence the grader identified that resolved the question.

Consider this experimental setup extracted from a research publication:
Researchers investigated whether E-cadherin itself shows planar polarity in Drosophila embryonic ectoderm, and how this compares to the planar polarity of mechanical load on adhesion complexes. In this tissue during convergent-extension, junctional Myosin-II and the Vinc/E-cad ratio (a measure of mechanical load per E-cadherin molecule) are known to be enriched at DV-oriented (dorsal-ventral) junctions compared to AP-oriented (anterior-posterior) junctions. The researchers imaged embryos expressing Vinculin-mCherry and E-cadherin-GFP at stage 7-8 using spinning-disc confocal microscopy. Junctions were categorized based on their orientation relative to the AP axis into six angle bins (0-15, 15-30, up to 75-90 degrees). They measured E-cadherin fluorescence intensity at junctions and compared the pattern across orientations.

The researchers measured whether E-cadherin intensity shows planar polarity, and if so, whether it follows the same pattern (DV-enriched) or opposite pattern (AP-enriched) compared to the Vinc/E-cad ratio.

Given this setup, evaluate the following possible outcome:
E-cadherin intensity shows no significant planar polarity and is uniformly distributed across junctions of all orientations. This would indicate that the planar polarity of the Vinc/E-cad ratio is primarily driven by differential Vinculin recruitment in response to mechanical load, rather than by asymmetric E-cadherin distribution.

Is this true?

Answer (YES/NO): NO